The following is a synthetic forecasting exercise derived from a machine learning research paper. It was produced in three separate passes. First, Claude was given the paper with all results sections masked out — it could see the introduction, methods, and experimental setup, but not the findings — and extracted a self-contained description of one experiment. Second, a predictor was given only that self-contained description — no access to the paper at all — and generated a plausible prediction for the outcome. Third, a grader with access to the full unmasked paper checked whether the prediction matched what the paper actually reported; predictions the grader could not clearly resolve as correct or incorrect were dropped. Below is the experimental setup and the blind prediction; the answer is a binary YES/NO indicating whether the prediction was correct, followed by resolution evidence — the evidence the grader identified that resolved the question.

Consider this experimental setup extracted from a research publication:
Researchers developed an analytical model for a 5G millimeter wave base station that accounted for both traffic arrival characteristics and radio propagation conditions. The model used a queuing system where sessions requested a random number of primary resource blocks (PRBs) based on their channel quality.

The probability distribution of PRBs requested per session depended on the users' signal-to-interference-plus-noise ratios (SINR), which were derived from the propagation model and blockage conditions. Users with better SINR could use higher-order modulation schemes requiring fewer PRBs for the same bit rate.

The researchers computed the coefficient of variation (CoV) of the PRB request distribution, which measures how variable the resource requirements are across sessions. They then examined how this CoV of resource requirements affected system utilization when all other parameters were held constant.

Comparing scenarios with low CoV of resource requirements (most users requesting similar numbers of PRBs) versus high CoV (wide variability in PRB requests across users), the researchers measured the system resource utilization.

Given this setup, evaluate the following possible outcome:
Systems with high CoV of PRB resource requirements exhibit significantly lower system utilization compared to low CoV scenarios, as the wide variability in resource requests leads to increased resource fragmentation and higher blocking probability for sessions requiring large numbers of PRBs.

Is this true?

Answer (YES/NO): YES